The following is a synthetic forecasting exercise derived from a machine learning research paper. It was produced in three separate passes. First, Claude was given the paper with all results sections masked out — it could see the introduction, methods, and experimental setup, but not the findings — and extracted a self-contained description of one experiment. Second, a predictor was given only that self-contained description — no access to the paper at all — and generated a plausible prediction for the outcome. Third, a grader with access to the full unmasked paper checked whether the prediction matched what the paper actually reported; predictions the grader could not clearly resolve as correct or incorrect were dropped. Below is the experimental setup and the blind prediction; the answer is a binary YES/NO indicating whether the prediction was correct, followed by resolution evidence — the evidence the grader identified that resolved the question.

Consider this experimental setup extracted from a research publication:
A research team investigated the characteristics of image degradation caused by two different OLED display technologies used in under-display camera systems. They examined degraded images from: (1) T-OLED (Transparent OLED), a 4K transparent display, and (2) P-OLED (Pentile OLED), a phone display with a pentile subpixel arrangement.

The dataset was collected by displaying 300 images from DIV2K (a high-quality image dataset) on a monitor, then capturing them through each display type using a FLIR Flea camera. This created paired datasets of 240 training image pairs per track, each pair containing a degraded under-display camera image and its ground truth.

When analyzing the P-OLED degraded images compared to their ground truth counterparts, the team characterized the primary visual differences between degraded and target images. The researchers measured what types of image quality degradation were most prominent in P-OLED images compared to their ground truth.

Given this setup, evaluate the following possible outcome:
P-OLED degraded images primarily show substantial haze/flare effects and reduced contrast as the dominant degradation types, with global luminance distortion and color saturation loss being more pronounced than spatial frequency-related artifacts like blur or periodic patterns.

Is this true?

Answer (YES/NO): NO